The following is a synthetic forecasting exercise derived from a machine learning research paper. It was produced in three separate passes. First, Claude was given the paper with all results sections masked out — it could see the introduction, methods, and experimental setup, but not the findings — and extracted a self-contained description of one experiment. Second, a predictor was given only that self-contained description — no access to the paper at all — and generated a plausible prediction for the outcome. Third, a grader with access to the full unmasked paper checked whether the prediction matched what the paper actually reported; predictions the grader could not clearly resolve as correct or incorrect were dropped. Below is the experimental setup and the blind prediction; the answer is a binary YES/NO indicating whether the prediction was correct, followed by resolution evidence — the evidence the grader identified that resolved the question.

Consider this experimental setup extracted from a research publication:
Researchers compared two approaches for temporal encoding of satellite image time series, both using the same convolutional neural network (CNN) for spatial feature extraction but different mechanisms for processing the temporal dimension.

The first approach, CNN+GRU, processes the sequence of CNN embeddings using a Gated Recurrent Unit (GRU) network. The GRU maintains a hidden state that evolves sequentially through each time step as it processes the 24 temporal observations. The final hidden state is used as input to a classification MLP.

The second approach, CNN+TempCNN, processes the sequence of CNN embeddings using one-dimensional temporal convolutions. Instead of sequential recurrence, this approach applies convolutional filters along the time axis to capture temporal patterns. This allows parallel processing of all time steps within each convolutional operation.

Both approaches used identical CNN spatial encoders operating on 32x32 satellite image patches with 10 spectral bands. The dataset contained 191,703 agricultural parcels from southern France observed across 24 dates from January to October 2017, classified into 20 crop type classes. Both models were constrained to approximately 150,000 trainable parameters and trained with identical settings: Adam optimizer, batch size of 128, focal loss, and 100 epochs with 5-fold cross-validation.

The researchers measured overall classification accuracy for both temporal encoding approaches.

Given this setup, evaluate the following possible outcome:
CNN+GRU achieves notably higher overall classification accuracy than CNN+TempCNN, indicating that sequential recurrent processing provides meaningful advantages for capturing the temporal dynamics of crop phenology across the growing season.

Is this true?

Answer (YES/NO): YES